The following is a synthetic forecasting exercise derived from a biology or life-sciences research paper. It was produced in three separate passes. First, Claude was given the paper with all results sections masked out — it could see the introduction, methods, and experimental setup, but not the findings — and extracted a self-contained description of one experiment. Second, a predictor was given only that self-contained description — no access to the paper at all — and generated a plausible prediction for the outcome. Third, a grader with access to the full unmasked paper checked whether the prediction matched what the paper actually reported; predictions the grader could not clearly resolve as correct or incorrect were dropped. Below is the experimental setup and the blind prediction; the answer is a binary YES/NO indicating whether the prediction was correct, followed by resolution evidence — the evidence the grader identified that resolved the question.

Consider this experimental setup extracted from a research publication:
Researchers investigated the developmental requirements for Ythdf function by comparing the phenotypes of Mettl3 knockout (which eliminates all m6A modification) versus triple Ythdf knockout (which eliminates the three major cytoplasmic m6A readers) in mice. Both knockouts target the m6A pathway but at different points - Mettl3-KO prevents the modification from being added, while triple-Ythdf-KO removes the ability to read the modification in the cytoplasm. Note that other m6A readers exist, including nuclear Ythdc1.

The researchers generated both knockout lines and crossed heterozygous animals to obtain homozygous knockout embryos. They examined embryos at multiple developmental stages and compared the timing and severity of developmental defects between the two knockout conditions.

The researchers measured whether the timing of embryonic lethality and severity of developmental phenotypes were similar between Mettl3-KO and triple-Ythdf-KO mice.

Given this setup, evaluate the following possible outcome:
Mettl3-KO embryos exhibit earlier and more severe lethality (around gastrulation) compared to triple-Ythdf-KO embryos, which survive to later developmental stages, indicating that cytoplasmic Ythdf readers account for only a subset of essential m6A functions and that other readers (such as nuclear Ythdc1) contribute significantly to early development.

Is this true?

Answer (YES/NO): NO